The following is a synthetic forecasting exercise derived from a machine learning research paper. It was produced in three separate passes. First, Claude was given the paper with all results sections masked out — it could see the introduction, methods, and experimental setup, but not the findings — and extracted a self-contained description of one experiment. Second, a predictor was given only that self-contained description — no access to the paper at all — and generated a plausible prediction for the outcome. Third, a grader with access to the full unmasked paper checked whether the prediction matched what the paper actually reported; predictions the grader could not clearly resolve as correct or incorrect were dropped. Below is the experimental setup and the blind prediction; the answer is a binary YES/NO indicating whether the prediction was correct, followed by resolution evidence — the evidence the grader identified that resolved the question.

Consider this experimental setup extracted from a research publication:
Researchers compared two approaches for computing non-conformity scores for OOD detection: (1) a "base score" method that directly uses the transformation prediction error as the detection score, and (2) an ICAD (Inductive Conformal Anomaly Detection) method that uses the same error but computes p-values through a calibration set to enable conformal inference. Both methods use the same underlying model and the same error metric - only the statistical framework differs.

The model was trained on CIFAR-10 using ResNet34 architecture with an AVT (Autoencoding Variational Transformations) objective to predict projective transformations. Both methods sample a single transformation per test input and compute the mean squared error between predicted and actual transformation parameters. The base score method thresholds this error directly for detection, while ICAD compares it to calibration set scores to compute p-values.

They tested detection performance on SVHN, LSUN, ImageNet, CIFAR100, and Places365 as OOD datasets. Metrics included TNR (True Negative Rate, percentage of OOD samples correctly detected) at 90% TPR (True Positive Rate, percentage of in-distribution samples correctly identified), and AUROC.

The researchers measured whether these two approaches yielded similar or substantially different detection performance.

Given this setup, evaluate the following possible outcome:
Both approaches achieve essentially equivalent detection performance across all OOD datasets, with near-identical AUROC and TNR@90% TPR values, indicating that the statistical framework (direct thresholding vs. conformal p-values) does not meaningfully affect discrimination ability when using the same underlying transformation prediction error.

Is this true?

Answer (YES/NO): YES